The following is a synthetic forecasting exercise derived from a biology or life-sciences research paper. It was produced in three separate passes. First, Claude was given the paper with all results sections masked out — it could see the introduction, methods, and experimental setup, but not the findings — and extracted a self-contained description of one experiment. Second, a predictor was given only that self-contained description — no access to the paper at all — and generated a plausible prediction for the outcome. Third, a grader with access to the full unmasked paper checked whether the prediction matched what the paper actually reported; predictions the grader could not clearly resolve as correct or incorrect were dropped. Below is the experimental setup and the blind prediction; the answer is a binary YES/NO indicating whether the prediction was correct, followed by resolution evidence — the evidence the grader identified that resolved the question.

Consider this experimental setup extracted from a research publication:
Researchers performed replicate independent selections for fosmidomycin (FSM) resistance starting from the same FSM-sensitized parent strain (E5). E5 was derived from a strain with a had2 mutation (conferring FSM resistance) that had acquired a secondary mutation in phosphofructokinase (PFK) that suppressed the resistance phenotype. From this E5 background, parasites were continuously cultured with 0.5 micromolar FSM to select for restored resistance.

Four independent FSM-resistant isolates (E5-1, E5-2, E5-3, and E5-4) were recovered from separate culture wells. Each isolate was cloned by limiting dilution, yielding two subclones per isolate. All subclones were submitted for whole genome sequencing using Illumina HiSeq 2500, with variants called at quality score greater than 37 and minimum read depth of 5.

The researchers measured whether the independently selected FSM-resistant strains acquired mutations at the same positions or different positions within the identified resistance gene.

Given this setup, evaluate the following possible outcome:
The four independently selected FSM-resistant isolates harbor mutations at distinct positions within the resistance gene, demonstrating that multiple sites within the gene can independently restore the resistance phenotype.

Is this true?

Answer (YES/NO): NO